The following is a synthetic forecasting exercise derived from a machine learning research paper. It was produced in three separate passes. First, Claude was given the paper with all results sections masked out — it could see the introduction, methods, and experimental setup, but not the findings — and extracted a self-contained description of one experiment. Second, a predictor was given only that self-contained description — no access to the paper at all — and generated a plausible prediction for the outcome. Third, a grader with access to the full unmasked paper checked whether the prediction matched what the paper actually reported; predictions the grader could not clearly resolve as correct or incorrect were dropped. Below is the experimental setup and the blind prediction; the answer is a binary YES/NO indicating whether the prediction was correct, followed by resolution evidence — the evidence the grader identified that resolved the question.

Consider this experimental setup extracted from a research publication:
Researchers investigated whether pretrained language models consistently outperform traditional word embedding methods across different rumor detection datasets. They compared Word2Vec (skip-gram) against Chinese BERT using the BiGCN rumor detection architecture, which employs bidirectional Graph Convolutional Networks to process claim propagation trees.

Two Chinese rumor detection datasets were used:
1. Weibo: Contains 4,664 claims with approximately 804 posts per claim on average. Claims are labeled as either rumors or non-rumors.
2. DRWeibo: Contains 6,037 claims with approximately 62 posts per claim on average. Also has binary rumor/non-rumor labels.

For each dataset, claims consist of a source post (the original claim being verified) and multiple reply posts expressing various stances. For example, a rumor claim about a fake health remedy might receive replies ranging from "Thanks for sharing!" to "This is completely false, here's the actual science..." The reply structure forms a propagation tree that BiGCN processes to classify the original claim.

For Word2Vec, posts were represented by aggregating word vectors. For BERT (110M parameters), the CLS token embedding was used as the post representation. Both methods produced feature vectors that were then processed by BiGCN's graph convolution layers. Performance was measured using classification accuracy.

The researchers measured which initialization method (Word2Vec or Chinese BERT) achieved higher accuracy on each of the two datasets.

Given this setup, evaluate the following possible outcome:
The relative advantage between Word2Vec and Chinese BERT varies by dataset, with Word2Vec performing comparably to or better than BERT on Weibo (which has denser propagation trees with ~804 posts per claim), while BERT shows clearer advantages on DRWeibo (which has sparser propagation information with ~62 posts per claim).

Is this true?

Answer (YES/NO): NO